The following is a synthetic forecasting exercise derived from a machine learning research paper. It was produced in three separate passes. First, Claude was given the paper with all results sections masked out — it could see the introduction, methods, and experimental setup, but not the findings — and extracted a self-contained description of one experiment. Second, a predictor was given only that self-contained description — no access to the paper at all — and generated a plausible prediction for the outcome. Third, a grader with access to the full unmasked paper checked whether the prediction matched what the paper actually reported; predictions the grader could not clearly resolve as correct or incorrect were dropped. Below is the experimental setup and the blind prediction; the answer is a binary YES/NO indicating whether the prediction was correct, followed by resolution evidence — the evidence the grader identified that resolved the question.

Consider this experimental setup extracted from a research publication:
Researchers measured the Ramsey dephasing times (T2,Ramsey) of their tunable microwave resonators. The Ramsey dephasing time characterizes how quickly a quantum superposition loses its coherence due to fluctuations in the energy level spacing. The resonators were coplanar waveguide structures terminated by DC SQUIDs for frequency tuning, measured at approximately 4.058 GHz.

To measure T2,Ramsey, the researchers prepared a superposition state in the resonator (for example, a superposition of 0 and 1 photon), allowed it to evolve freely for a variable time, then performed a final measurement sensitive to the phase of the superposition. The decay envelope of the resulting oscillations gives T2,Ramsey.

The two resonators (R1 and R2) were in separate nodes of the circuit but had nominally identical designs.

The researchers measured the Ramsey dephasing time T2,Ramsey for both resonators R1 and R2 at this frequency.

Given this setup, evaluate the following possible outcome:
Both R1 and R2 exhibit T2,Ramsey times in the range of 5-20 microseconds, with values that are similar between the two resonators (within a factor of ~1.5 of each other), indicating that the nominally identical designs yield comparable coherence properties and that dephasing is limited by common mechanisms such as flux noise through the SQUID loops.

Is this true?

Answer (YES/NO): NO